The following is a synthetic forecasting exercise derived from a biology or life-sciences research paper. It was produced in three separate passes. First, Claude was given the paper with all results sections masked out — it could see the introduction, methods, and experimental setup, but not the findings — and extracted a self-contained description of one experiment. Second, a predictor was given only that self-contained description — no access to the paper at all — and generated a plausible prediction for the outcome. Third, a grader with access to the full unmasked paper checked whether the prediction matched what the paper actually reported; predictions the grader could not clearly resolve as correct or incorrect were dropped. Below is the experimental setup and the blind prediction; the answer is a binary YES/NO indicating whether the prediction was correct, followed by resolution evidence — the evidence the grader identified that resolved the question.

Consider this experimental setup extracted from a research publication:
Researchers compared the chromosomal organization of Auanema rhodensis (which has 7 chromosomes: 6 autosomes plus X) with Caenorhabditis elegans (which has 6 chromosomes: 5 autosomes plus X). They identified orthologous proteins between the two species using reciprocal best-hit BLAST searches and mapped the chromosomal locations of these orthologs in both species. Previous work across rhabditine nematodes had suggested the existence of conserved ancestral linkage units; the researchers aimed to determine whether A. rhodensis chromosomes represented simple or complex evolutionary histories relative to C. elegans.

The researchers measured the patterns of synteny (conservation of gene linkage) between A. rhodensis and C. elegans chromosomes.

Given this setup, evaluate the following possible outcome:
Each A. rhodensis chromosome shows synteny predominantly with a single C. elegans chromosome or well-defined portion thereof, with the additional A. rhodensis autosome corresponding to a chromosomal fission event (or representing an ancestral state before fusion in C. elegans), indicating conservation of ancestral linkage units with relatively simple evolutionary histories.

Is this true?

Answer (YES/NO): NO